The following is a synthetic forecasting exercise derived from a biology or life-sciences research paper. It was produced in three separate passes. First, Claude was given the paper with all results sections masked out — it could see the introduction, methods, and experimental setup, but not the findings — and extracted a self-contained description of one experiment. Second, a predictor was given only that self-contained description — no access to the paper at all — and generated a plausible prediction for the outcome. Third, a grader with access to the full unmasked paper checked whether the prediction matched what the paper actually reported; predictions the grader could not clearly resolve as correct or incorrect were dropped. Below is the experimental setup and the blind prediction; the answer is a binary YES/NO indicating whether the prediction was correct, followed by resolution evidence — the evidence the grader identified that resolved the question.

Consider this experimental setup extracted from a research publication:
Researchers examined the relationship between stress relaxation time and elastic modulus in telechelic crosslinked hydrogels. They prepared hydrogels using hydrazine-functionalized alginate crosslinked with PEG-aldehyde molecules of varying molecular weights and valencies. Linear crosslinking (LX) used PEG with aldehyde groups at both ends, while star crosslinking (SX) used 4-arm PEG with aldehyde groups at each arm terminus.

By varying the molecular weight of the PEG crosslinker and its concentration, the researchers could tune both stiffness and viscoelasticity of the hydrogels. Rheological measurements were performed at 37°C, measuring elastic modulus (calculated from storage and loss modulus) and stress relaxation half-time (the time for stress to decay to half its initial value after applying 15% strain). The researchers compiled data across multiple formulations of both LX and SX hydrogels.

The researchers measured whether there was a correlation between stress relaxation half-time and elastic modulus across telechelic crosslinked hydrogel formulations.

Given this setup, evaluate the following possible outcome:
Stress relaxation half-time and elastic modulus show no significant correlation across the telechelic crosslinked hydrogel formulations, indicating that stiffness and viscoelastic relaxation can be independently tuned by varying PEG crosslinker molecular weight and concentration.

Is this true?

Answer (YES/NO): NO